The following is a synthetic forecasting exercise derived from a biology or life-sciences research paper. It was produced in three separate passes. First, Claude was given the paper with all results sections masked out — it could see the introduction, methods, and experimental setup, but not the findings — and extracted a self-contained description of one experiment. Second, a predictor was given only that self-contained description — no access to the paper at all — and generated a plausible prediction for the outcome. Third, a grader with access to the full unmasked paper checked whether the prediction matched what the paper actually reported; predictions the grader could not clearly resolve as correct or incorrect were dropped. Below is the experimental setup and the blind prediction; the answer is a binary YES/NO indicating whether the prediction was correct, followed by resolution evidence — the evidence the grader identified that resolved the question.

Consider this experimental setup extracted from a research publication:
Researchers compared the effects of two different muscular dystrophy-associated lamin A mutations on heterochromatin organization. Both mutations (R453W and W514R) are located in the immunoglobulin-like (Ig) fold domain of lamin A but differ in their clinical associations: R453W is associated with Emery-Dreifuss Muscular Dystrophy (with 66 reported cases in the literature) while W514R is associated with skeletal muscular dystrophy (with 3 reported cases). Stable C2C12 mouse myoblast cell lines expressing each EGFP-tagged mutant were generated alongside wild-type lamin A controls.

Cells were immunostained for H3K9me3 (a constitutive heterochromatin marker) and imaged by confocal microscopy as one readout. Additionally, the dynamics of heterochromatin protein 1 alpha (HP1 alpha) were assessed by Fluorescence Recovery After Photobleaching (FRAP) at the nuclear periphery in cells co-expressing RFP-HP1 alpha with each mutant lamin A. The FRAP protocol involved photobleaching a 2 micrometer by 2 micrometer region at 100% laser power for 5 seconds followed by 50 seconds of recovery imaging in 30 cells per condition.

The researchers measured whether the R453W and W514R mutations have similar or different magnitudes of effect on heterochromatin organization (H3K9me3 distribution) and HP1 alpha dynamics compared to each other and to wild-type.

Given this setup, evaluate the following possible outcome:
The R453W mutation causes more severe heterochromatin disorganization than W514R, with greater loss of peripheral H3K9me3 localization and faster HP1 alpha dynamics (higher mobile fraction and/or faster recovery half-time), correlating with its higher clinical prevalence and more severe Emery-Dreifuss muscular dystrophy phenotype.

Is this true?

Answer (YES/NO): YES